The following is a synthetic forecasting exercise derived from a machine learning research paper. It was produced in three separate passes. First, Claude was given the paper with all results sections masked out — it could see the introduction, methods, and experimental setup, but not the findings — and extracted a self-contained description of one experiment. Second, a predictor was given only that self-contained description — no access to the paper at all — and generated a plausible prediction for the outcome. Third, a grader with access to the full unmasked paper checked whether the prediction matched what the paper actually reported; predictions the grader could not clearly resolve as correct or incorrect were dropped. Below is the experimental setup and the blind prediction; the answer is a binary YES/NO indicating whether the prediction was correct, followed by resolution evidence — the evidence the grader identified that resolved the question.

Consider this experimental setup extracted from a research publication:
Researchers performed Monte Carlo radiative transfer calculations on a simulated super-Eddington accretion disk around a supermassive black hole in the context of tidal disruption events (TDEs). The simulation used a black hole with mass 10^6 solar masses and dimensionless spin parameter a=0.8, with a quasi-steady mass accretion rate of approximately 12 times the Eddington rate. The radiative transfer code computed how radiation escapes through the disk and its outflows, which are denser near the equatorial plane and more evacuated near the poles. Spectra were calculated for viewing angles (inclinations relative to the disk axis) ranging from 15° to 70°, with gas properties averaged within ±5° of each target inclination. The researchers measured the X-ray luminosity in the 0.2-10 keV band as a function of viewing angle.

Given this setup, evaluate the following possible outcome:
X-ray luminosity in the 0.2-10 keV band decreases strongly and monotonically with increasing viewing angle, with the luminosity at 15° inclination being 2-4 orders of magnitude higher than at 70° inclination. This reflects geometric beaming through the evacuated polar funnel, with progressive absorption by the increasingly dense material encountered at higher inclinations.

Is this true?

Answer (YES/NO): NO